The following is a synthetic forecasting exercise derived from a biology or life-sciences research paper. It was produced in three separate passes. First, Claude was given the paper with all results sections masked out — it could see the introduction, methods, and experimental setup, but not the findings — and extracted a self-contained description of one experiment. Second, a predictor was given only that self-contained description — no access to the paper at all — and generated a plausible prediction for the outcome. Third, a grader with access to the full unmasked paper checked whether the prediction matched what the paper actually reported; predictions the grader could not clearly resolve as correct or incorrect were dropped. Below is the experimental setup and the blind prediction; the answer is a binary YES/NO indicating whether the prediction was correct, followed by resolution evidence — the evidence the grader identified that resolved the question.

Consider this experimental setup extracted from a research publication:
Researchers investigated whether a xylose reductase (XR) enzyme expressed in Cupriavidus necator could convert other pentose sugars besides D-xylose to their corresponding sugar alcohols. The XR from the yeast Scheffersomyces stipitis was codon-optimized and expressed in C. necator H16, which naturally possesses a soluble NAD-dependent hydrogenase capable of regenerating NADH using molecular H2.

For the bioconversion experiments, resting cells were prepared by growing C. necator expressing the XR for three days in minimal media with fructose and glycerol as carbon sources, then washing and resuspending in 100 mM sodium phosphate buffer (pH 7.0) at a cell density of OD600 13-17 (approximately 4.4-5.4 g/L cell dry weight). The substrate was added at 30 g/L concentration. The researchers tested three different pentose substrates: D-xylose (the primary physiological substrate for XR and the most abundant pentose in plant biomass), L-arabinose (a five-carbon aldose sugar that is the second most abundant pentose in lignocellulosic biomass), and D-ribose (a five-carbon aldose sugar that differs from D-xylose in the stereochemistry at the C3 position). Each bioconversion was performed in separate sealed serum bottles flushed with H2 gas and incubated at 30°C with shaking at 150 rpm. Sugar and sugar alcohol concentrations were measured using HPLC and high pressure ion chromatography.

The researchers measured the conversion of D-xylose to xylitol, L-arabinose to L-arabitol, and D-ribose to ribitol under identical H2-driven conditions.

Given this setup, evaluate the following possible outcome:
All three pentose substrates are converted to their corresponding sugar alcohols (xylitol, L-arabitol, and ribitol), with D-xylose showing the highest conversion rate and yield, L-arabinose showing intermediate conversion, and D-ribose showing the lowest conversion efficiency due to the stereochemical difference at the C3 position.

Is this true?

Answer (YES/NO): NO